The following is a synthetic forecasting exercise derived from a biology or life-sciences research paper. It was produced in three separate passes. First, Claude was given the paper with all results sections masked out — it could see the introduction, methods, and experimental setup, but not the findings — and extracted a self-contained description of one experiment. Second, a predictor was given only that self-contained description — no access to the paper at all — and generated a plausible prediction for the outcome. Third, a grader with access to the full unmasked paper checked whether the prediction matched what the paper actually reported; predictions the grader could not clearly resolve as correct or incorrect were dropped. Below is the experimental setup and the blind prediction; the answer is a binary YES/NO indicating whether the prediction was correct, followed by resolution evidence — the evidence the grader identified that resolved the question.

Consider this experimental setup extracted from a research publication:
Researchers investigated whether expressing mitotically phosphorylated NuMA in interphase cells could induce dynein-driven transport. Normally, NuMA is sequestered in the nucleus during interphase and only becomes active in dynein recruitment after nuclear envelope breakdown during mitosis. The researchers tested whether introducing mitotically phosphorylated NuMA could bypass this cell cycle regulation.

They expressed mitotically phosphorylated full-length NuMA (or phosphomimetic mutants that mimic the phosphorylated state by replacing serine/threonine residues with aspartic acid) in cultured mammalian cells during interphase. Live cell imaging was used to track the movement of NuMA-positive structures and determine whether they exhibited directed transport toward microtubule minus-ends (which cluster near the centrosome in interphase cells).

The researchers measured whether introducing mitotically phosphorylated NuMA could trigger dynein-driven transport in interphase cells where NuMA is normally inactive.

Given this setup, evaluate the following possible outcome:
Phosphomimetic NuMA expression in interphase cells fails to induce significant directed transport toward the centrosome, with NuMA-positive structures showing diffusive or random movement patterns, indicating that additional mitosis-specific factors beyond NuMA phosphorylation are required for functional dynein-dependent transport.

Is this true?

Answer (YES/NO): NO